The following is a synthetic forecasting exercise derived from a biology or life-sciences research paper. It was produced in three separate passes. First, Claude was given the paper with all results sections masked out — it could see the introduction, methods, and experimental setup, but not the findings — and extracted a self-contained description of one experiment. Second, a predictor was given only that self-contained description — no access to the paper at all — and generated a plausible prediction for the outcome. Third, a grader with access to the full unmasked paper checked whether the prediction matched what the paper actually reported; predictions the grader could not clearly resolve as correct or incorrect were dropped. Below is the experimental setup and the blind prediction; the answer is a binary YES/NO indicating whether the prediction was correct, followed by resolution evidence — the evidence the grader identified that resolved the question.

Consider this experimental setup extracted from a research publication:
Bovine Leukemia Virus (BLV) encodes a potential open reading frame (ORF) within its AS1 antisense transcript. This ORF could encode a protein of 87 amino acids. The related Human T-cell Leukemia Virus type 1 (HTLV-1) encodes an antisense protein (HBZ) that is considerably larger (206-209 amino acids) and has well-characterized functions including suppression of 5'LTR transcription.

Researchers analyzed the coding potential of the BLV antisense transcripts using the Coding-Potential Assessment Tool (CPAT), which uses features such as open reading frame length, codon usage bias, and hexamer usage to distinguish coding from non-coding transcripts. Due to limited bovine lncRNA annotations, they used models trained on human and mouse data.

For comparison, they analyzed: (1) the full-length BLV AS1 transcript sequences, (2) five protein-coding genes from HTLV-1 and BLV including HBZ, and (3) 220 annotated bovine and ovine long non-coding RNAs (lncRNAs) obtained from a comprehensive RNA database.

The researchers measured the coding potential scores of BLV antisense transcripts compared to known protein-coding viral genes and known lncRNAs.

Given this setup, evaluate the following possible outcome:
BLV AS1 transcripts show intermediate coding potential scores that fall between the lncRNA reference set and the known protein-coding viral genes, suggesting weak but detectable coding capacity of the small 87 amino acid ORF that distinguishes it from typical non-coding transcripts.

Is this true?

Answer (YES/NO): YES